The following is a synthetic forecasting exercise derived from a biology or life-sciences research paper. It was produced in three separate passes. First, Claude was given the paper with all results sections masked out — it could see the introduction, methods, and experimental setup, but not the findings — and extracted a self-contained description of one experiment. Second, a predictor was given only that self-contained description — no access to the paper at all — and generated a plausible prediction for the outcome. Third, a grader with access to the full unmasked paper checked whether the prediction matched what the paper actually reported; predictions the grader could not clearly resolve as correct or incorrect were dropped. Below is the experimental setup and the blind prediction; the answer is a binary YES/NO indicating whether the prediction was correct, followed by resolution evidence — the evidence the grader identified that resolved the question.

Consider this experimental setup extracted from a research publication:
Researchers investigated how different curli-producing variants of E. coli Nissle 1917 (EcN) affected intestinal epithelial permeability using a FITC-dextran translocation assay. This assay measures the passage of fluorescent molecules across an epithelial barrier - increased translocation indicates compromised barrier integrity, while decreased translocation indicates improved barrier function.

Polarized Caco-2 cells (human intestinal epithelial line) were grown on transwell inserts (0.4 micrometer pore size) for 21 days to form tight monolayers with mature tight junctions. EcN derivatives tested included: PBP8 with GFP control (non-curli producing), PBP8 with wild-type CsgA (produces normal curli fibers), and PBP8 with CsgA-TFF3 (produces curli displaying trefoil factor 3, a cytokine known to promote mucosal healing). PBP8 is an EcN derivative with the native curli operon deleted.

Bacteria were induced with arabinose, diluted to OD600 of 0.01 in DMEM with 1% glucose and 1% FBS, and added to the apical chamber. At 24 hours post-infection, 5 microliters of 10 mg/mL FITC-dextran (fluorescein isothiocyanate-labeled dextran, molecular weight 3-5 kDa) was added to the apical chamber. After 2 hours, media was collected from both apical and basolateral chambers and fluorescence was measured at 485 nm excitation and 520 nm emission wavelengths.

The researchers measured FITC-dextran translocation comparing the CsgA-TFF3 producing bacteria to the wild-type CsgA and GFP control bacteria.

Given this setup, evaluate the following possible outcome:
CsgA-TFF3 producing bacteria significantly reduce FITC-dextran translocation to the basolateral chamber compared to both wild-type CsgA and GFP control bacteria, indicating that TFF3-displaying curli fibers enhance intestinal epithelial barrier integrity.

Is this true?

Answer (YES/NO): NO